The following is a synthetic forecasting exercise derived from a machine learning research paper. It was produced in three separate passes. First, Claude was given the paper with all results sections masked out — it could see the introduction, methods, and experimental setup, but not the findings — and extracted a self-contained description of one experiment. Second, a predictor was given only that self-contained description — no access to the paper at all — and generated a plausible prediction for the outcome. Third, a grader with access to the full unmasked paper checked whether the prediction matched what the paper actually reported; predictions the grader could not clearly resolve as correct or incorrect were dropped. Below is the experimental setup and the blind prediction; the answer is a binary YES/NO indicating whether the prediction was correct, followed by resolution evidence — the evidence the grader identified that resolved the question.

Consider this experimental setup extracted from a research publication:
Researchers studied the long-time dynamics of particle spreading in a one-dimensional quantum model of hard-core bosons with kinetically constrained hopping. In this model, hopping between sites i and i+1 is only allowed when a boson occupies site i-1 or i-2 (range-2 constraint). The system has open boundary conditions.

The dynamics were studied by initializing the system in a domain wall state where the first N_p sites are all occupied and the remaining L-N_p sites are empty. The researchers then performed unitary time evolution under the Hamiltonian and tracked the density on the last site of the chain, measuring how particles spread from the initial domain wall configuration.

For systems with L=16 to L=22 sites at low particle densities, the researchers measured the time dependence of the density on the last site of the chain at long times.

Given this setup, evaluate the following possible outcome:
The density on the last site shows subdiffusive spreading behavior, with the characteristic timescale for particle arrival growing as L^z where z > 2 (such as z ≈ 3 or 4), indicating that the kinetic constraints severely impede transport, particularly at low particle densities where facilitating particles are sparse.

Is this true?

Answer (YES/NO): NO